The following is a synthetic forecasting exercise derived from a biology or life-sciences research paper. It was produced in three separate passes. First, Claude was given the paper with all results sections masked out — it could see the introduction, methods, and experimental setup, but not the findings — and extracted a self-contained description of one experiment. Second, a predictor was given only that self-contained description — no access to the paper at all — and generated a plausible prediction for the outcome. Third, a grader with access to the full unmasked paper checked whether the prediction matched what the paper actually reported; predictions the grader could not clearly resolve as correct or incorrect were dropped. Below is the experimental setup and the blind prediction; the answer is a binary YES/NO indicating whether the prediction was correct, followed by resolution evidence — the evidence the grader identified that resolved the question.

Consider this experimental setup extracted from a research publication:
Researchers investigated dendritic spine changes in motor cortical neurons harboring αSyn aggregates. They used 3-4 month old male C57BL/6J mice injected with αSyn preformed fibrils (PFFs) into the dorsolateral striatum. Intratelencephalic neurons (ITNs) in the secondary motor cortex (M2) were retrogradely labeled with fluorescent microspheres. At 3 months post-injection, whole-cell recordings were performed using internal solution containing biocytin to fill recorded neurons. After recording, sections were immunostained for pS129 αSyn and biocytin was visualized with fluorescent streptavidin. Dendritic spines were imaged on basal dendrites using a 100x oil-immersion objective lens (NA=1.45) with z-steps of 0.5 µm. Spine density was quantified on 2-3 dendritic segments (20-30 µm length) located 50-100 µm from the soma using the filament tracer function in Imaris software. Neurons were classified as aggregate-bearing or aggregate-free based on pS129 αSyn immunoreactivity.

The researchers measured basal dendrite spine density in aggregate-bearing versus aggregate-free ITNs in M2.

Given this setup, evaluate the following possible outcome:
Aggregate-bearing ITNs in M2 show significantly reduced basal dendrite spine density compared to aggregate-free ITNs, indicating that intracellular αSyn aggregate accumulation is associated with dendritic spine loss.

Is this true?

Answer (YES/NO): YES